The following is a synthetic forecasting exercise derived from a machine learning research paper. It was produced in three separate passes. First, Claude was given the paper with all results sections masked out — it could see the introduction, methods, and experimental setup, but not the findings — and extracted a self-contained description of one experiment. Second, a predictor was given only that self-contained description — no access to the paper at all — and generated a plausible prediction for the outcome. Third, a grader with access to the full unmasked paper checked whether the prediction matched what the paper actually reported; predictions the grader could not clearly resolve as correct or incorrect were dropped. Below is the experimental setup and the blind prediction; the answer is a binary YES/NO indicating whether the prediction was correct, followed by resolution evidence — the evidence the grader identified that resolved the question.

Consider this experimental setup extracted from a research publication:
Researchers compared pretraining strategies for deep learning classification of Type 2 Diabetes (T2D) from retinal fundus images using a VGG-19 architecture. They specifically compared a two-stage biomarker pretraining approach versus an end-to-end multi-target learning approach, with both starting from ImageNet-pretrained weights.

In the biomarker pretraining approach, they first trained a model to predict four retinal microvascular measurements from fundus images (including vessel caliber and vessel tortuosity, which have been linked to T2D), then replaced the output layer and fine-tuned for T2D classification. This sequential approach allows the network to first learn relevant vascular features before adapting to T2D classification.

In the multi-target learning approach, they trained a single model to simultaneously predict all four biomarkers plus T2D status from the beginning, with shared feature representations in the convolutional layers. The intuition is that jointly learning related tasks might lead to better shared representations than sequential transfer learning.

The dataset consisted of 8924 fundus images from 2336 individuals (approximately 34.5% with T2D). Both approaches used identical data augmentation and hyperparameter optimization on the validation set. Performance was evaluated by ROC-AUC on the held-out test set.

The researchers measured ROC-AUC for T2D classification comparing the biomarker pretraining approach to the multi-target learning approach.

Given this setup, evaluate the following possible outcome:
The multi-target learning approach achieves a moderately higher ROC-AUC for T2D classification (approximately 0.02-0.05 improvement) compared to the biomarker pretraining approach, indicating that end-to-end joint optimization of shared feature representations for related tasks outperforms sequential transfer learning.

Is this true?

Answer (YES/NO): NO